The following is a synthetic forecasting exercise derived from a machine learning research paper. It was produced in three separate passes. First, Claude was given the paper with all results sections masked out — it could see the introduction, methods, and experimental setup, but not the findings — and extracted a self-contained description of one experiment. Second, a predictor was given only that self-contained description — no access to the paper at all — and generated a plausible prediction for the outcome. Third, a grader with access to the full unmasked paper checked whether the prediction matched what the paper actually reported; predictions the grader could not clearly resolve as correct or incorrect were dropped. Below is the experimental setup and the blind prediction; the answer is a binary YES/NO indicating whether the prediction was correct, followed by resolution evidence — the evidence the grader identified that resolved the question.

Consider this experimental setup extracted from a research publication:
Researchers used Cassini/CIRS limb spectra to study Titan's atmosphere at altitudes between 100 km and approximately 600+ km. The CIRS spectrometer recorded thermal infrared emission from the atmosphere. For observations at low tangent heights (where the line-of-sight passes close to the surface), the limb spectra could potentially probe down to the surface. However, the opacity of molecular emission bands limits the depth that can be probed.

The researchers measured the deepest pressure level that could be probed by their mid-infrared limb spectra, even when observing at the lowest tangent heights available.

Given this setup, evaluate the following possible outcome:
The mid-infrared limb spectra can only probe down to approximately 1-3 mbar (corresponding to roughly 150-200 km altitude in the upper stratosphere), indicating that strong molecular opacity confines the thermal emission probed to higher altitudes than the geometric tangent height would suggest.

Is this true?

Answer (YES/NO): NO